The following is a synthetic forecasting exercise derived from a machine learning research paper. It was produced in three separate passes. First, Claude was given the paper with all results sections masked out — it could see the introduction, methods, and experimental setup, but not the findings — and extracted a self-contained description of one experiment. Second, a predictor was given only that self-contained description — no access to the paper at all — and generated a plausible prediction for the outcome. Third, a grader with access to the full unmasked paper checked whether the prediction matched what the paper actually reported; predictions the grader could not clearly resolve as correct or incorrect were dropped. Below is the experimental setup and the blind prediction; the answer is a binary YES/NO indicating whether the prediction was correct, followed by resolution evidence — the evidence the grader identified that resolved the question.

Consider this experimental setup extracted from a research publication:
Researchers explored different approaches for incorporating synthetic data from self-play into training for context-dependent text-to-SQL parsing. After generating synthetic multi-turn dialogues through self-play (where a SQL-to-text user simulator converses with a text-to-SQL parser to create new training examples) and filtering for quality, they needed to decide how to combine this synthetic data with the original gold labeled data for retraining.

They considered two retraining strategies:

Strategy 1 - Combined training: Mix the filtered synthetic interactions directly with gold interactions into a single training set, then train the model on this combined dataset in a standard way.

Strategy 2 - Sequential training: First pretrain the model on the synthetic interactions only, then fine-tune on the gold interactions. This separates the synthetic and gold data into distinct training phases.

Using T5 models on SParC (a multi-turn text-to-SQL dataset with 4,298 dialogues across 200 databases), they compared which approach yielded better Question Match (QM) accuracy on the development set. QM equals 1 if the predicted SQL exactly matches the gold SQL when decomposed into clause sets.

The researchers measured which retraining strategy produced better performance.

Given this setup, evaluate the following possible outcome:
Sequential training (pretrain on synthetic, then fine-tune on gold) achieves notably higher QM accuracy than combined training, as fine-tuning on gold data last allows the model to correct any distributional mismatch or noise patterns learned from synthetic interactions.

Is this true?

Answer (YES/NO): NO